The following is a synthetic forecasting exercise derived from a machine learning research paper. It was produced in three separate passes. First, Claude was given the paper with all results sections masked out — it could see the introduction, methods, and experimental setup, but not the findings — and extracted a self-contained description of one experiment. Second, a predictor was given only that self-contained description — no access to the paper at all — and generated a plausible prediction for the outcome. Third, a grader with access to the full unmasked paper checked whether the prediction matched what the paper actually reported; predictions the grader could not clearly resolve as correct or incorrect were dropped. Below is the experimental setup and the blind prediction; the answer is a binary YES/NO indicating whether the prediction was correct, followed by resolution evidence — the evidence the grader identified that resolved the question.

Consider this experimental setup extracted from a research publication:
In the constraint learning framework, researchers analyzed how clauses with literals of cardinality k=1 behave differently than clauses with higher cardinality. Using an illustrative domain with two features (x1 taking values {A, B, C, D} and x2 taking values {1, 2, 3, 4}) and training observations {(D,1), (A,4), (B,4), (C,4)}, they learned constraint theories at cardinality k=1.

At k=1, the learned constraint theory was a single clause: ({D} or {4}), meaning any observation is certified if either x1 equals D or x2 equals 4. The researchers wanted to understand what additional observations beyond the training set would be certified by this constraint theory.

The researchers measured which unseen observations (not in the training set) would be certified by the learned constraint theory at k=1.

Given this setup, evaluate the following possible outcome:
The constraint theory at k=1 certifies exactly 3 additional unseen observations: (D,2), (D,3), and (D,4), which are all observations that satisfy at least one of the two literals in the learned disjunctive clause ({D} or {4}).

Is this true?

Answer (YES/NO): YES